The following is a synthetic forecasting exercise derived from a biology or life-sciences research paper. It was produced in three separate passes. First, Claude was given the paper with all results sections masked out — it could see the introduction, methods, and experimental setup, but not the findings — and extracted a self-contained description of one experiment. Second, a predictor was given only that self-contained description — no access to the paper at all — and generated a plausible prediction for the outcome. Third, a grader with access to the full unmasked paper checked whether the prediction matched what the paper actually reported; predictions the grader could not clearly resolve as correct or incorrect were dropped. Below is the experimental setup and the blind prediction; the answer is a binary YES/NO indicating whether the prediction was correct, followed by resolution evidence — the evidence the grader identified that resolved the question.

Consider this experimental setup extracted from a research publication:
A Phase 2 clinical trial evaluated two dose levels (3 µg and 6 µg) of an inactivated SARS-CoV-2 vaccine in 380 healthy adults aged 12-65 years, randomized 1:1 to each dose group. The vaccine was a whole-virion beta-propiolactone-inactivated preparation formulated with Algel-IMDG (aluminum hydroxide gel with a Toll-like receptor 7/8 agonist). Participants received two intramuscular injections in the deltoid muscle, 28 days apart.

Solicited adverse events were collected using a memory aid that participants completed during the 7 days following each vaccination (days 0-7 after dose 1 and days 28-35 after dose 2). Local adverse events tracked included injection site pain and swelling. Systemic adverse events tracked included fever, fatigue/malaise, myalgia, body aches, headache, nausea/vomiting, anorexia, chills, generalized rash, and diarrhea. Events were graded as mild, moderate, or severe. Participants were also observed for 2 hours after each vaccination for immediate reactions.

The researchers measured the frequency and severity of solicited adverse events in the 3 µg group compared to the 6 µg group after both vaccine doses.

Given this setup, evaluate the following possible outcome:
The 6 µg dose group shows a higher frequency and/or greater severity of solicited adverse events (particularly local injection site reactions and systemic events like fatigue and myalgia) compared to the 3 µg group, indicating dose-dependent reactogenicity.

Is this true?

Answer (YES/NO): NO